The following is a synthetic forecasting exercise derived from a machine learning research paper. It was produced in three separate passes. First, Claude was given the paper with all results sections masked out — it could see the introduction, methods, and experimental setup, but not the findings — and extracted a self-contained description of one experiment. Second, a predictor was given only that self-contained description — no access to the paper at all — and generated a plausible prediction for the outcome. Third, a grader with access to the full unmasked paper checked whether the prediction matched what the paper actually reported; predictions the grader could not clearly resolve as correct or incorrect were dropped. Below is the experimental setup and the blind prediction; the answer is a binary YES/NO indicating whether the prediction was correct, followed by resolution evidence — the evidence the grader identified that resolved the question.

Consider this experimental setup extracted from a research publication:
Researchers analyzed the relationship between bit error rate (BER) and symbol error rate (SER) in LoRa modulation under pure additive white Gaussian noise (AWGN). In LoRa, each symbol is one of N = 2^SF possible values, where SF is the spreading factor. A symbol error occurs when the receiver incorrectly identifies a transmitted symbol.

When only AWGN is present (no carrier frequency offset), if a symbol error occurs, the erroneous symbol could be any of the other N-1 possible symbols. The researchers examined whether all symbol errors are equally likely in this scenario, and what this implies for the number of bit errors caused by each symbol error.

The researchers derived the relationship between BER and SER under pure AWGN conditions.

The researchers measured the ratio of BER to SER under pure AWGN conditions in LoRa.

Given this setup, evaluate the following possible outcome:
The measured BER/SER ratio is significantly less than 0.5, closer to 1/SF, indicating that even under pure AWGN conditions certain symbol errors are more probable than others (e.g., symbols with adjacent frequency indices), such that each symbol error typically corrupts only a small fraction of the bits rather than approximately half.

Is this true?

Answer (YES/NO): NO